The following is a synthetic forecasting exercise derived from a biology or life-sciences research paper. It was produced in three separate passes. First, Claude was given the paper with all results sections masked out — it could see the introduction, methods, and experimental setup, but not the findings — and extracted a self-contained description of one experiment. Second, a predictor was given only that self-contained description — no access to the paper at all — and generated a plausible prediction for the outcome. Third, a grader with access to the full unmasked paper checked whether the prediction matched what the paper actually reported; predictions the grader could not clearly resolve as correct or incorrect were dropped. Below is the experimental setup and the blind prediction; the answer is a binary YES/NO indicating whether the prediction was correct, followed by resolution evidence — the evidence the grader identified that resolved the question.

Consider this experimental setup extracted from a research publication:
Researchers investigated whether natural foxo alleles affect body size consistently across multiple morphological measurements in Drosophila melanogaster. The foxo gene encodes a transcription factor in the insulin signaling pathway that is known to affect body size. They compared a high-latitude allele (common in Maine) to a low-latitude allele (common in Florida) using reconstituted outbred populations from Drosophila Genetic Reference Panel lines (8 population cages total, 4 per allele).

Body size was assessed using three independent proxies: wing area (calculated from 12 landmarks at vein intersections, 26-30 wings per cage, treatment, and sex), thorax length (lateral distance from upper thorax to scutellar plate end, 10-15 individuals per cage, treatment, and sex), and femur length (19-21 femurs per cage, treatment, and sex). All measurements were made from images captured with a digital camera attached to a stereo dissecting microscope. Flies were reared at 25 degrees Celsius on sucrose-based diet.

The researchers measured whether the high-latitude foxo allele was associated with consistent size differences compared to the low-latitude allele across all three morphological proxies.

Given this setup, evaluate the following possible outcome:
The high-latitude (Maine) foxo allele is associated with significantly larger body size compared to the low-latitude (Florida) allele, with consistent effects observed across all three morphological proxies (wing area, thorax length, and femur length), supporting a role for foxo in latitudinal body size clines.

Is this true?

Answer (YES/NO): NO